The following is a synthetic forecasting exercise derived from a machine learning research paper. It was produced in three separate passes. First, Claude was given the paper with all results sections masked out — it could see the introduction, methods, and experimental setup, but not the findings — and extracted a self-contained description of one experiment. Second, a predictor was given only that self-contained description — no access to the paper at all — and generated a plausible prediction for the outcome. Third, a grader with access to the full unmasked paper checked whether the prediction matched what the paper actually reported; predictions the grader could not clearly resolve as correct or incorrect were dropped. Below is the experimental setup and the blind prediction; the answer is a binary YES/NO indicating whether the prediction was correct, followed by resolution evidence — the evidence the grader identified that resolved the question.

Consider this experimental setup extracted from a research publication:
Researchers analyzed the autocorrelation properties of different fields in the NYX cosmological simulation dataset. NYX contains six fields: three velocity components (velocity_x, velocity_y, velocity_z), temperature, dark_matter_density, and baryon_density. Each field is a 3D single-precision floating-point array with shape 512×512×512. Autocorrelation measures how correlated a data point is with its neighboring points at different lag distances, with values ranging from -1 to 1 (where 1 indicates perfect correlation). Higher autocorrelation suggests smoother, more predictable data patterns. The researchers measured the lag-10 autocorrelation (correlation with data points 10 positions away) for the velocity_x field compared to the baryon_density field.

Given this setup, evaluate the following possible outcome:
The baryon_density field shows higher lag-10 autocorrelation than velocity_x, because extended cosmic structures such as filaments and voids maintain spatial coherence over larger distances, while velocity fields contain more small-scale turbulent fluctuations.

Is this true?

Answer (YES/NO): NO